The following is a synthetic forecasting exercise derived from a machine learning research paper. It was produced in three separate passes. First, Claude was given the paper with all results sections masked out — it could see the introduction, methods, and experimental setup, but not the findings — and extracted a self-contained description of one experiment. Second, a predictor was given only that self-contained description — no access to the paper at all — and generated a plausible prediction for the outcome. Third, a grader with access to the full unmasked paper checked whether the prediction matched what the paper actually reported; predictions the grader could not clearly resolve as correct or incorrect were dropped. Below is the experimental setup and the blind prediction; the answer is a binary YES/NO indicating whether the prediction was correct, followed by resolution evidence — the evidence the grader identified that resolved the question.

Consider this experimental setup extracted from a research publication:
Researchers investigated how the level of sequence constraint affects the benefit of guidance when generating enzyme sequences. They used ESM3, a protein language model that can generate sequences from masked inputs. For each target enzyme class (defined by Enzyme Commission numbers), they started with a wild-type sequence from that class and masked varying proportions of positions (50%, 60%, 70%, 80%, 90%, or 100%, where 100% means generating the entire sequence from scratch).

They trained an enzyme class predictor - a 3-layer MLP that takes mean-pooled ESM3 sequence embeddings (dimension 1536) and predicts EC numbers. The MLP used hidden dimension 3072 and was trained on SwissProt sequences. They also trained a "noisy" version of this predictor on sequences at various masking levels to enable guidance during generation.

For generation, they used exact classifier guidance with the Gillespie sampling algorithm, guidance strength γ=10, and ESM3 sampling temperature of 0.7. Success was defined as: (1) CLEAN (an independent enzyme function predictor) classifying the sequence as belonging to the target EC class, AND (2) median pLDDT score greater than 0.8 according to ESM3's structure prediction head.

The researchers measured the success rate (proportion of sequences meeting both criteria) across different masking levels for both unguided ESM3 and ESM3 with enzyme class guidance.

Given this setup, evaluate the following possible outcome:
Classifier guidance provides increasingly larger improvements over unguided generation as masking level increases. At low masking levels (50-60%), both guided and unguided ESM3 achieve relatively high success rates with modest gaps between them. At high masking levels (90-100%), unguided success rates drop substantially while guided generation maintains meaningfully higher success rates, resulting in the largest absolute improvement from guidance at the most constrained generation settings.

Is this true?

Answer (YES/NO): NO